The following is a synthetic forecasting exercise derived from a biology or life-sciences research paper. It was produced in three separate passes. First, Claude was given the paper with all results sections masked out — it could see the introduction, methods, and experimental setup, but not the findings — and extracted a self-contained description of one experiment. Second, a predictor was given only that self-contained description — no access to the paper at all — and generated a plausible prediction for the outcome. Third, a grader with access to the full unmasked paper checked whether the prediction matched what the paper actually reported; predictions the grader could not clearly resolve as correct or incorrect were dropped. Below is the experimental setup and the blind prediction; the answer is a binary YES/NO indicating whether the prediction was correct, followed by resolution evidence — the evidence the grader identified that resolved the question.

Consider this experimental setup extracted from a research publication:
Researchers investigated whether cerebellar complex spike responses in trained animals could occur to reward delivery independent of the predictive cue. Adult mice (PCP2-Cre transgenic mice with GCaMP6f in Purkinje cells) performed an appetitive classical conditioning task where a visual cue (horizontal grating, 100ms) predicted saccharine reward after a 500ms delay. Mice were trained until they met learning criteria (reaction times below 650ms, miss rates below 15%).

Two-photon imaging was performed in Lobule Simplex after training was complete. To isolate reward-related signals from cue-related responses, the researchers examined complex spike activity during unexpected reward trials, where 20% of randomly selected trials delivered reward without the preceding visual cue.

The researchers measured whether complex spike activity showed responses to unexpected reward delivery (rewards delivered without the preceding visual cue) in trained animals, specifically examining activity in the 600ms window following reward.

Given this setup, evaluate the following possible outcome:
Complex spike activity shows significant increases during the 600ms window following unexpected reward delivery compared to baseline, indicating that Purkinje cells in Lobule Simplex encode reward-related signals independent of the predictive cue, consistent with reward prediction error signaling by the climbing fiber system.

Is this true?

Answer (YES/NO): NO